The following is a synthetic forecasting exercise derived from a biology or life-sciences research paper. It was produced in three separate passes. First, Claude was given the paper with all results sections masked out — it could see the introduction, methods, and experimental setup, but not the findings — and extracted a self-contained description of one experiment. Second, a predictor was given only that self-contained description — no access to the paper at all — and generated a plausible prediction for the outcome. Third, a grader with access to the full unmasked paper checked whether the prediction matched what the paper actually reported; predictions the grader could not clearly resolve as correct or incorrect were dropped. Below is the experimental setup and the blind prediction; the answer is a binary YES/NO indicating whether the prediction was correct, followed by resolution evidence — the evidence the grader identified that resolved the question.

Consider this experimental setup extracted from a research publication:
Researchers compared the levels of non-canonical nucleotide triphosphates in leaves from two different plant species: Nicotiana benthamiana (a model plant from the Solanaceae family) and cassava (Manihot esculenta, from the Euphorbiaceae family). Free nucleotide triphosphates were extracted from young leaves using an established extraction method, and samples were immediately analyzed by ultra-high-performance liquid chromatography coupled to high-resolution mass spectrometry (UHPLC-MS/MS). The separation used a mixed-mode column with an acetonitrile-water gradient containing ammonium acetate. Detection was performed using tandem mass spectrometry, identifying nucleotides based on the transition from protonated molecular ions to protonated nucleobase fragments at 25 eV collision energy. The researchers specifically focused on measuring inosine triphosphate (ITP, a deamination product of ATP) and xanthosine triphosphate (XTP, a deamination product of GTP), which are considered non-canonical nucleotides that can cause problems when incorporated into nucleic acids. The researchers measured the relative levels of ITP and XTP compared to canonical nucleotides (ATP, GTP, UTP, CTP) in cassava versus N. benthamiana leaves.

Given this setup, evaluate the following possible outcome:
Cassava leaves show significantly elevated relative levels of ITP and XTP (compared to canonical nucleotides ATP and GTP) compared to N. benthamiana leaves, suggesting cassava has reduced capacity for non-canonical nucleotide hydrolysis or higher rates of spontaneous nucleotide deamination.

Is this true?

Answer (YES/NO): YES